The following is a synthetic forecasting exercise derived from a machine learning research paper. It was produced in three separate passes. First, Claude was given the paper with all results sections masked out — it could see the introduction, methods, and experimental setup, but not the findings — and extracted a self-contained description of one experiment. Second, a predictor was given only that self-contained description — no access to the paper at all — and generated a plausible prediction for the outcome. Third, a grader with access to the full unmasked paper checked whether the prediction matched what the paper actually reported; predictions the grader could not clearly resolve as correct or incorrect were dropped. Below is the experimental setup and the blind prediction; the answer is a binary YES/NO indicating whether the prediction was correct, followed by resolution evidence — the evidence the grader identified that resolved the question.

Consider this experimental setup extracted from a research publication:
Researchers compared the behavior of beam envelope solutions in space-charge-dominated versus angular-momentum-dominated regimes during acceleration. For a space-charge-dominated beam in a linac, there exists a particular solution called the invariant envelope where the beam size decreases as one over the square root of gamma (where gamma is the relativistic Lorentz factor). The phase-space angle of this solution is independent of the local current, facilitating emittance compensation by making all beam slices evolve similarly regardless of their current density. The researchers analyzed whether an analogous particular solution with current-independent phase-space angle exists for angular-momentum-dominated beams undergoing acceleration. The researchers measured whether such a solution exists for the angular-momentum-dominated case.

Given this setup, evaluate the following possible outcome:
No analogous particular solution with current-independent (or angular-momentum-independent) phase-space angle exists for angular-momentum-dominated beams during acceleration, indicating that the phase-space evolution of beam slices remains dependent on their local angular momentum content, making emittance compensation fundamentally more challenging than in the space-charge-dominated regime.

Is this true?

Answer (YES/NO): YES